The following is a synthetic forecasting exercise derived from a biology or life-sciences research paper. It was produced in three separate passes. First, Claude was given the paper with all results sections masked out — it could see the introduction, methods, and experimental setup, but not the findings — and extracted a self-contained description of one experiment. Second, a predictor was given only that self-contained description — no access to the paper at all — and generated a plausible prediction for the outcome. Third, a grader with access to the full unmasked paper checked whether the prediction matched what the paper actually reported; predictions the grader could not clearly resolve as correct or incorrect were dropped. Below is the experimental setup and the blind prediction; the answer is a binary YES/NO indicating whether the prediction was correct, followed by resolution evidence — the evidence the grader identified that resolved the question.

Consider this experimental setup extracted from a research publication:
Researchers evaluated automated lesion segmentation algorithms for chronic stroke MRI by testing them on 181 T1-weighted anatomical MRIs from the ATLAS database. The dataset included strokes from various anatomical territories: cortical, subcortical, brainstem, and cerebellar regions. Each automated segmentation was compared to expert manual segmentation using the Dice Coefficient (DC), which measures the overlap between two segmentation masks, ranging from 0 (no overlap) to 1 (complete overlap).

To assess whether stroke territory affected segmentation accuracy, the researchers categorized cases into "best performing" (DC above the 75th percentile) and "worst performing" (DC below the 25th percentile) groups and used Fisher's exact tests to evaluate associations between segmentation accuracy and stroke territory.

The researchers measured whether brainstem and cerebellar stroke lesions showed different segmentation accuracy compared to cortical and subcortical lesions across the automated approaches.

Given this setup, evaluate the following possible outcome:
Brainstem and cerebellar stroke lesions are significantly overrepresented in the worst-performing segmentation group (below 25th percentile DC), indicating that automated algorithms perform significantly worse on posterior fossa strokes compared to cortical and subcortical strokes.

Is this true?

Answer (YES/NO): YES